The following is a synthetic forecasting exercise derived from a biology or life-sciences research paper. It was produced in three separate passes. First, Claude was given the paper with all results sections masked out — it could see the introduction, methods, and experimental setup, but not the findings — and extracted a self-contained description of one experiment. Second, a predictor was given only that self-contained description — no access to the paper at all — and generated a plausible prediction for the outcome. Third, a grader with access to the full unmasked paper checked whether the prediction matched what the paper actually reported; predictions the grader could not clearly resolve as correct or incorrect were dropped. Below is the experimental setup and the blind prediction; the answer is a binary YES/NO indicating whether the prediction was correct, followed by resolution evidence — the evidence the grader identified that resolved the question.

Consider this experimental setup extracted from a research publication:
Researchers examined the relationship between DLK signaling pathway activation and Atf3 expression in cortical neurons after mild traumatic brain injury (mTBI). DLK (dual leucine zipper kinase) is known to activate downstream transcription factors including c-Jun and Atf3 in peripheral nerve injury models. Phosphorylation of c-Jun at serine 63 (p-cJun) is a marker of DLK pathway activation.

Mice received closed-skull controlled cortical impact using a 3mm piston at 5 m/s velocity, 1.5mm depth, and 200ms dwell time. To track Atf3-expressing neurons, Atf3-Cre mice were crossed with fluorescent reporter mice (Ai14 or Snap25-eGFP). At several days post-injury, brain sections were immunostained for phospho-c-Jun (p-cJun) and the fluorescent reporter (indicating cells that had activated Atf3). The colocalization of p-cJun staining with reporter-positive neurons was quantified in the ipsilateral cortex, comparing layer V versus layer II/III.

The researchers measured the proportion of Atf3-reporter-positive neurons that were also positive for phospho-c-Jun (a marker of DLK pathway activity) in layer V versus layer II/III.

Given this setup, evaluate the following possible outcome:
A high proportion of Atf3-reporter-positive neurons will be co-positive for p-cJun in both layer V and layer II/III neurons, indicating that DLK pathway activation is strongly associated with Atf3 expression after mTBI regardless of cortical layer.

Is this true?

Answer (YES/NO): NO